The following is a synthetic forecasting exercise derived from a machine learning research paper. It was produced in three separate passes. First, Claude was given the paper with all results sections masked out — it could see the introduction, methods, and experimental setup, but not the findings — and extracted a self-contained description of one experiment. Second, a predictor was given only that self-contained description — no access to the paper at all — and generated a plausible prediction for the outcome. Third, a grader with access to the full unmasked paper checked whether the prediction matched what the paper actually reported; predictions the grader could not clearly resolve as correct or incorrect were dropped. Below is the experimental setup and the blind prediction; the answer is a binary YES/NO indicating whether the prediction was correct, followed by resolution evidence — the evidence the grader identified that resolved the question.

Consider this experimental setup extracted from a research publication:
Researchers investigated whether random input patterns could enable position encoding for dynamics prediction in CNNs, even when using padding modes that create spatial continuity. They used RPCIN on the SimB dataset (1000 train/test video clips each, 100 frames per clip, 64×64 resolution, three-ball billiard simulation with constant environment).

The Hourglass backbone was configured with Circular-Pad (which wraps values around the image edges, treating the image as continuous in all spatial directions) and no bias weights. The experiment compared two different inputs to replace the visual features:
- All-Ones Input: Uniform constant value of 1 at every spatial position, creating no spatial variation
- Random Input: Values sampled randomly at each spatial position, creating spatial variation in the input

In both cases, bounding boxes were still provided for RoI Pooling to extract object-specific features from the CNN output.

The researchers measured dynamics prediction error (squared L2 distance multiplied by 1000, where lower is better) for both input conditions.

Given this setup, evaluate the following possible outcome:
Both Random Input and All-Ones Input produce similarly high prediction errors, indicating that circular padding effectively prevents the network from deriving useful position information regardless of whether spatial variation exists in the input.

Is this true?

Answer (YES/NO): NO